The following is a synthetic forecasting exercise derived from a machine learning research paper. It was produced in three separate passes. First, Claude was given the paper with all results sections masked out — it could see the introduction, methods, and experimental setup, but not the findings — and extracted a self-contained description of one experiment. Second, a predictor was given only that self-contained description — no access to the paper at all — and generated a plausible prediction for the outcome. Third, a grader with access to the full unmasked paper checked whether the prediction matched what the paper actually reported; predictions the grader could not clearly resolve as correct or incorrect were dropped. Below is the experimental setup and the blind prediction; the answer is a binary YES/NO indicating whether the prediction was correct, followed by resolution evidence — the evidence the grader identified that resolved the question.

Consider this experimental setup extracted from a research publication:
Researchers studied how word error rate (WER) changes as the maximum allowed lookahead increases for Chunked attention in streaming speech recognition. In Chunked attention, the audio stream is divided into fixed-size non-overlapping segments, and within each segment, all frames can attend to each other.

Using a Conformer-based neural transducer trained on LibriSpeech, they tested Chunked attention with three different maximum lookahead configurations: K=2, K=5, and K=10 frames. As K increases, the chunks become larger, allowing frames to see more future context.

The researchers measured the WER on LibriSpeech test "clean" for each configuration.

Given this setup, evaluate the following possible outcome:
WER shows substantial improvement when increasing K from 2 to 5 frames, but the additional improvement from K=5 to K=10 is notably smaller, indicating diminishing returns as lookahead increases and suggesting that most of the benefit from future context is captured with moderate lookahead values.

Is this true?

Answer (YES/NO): NO